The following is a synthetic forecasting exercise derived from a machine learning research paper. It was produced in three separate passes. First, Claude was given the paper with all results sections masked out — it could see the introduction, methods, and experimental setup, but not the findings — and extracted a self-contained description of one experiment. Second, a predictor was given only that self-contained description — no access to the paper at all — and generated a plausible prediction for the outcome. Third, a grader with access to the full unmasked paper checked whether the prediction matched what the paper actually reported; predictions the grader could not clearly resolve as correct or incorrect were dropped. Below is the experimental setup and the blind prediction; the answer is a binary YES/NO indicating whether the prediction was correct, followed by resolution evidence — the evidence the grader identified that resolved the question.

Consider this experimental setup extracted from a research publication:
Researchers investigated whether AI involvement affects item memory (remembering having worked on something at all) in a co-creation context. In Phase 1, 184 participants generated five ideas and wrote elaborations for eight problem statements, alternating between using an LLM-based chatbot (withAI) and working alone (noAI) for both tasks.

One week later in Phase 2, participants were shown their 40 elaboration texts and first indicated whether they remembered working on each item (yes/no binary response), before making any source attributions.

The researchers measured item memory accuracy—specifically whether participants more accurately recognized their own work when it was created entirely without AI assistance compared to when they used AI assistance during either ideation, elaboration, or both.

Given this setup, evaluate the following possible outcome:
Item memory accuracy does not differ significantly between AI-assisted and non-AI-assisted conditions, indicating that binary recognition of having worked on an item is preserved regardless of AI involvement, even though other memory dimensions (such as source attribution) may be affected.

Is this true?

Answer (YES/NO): NO